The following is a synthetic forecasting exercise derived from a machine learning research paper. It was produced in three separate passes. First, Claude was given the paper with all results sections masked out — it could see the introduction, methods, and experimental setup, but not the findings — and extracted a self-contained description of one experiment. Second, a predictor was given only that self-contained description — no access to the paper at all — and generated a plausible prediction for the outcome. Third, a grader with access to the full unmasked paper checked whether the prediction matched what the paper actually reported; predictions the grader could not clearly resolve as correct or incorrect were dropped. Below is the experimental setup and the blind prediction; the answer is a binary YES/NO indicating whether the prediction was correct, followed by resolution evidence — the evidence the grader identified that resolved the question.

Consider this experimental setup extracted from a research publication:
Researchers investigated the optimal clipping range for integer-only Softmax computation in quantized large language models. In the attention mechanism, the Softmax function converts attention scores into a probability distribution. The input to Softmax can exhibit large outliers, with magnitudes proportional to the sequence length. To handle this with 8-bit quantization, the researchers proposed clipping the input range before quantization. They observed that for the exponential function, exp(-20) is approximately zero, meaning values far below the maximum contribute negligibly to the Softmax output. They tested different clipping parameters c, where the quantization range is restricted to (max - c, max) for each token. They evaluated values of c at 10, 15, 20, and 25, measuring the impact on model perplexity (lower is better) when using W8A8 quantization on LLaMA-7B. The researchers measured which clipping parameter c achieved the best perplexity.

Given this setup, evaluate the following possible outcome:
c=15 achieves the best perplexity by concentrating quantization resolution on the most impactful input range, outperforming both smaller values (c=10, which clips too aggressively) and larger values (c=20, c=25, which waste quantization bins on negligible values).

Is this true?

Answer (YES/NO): YES